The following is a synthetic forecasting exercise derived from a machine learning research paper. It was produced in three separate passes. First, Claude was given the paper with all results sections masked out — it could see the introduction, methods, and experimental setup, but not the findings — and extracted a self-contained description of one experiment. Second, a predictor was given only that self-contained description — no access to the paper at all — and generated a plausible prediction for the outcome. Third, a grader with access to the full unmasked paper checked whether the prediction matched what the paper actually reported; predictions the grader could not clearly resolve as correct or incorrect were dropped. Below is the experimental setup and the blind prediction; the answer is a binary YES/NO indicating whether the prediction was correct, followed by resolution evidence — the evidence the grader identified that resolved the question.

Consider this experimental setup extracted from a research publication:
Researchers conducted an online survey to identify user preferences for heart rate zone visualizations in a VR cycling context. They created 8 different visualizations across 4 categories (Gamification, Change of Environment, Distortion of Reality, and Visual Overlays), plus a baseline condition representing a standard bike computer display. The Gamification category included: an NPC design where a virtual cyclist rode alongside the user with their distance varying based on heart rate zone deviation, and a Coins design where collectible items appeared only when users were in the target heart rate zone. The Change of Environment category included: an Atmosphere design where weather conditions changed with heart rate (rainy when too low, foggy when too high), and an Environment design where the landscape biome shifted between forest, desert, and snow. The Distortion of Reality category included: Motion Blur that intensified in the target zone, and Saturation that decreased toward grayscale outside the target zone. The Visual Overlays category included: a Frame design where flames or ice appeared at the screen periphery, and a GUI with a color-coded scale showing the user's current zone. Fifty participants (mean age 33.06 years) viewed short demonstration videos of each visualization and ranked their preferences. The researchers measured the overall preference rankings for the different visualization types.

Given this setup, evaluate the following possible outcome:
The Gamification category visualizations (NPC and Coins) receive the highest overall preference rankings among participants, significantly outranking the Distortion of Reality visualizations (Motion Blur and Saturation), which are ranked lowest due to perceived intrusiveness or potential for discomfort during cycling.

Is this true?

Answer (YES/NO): NO